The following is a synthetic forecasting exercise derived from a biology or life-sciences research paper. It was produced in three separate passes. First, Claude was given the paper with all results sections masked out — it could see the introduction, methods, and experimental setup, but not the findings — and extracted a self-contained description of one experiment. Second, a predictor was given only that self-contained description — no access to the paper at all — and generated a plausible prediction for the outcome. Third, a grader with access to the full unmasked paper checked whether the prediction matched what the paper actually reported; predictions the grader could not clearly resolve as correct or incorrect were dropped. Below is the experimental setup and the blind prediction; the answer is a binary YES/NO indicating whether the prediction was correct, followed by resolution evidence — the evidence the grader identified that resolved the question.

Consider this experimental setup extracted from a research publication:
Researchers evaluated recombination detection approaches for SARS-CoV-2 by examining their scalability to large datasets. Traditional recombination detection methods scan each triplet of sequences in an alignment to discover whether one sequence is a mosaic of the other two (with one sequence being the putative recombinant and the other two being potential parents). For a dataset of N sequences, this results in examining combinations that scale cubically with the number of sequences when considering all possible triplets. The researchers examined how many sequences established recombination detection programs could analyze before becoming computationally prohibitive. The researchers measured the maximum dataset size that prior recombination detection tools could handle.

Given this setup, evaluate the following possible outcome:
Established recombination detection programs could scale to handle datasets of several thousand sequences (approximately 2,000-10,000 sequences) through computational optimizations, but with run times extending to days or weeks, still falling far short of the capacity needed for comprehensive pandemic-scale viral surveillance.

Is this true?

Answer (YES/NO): NO